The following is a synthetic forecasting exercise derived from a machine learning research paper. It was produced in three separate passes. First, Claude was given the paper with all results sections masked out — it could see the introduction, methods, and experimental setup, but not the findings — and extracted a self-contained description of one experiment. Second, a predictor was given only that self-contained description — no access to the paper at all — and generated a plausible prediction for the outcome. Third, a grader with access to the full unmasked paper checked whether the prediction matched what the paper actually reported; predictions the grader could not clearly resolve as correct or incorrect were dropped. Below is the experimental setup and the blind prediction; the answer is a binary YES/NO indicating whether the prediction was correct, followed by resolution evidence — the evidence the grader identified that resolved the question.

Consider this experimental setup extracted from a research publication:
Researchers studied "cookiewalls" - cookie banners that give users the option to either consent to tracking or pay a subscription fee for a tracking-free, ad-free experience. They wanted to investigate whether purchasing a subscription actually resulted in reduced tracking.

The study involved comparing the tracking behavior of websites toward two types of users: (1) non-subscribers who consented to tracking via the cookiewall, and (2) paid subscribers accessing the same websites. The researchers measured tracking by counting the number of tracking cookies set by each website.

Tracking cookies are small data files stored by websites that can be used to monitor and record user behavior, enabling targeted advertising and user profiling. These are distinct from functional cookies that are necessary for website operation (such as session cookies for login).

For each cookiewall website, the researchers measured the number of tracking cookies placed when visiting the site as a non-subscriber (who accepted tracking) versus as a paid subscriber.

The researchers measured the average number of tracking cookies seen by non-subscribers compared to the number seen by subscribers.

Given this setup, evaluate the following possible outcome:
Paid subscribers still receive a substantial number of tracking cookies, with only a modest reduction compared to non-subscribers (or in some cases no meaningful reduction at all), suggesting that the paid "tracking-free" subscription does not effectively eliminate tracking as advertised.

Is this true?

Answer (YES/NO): NO